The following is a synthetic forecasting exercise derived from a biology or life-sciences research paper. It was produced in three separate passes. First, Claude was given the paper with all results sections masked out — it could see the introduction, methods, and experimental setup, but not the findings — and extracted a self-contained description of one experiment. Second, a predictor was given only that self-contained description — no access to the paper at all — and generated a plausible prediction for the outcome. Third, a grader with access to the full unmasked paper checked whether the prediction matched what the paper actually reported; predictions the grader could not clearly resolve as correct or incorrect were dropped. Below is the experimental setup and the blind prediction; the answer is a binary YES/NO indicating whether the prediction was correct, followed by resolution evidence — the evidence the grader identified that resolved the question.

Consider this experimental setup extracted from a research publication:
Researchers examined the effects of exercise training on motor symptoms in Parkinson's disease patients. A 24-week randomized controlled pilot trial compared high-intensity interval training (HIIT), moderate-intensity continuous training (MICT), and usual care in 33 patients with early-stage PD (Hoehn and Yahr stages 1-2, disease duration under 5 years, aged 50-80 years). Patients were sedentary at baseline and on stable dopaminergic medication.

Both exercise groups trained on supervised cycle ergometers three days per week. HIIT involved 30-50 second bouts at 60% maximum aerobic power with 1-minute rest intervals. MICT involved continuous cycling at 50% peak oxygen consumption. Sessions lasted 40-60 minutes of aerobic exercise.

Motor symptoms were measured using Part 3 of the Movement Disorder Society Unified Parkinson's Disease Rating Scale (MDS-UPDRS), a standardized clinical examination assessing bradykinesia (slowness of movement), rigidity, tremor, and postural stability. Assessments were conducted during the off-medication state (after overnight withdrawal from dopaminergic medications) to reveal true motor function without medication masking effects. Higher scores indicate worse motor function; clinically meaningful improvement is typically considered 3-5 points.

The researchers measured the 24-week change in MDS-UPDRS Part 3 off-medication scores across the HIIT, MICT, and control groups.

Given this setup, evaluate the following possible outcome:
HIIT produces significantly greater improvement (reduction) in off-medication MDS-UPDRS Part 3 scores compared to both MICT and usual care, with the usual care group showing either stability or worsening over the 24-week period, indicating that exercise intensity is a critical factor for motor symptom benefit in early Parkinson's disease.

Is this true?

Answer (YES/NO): NO